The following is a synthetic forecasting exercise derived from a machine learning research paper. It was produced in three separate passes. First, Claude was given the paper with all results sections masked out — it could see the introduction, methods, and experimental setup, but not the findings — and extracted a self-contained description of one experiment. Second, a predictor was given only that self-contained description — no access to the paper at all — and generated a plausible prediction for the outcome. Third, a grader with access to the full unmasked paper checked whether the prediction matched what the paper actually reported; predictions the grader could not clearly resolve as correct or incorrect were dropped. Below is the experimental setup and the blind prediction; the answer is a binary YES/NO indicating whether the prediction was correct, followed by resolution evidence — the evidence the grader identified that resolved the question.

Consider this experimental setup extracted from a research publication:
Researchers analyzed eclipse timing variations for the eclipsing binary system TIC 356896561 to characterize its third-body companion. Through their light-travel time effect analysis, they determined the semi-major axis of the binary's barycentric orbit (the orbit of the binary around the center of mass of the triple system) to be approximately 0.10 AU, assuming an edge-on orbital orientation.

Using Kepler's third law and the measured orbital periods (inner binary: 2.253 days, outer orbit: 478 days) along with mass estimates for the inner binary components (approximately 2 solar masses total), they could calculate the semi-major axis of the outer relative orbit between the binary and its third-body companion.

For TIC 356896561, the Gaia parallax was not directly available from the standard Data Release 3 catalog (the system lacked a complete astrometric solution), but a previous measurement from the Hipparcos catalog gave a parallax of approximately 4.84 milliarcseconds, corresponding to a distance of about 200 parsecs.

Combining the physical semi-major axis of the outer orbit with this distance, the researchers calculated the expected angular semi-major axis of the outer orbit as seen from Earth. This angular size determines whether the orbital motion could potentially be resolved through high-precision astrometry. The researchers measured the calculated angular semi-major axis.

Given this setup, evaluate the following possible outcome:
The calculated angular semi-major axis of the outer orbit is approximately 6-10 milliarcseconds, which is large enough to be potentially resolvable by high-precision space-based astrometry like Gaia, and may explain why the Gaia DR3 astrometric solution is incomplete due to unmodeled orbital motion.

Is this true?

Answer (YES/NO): YES